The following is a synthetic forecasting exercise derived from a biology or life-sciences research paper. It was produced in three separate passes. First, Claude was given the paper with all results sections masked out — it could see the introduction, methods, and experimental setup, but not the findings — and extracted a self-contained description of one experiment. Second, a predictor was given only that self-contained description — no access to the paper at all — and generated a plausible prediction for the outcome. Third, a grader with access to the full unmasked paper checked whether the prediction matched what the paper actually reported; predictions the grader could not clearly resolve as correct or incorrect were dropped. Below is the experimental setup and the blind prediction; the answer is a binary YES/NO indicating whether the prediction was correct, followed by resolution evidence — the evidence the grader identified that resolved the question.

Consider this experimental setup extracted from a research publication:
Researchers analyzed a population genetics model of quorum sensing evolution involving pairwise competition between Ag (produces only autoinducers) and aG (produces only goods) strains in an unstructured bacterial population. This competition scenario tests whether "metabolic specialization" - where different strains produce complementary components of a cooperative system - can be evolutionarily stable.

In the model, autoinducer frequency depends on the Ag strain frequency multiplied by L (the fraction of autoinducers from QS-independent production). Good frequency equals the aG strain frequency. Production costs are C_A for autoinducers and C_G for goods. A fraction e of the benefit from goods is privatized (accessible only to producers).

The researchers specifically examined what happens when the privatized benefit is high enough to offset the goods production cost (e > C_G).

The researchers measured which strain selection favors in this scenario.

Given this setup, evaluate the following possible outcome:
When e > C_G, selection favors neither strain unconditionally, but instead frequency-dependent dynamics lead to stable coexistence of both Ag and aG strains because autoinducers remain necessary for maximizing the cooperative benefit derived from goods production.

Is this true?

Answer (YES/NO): NO